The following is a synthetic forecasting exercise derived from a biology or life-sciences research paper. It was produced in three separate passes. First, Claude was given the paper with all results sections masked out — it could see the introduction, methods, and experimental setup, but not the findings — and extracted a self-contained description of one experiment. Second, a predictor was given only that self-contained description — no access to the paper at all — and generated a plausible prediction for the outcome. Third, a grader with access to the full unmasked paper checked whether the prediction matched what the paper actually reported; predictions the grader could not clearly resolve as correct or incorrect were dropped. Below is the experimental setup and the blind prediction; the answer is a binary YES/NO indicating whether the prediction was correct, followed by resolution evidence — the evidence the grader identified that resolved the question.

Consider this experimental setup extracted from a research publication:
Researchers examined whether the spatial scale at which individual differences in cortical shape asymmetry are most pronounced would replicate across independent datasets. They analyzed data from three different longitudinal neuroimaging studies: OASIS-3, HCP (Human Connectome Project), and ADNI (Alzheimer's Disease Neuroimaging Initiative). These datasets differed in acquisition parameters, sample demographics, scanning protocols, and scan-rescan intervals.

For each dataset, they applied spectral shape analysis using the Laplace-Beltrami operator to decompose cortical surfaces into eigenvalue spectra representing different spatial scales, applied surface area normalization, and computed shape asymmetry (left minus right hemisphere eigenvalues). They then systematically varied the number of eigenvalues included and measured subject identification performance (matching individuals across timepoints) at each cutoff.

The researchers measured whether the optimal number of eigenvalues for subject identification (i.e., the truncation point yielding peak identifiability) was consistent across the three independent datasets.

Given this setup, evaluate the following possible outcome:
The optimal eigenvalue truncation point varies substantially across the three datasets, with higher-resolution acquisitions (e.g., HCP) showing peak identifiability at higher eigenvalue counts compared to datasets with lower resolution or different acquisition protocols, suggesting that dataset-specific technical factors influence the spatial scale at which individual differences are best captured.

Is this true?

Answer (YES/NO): NO